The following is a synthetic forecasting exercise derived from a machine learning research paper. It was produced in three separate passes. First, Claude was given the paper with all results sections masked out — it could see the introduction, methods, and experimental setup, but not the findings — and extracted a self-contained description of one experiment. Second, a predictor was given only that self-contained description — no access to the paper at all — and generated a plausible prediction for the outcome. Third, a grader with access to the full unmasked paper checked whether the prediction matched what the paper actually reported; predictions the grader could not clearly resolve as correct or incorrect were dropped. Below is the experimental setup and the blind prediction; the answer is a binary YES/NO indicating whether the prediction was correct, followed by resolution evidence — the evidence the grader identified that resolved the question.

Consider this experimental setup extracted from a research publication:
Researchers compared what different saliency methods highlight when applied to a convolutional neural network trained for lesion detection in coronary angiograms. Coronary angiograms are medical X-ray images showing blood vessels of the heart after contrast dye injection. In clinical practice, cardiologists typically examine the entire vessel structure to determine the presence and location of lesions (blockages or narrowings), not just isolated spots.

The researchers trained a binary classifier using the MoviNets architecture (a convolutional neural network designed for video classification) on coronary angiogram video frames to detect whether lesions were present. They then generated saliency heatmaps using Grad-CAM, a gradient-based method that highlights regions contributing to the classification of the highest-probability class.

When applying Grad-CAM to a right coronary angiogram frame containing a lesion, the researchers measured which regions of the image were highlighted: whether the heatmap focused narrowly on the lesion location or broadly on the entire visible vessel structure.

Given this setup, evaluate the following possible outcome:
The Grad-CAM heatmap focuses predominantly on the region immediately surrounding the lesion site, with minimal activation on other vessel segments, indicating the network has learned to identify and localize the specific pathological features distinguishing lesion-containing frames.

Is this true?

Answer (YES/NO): NO